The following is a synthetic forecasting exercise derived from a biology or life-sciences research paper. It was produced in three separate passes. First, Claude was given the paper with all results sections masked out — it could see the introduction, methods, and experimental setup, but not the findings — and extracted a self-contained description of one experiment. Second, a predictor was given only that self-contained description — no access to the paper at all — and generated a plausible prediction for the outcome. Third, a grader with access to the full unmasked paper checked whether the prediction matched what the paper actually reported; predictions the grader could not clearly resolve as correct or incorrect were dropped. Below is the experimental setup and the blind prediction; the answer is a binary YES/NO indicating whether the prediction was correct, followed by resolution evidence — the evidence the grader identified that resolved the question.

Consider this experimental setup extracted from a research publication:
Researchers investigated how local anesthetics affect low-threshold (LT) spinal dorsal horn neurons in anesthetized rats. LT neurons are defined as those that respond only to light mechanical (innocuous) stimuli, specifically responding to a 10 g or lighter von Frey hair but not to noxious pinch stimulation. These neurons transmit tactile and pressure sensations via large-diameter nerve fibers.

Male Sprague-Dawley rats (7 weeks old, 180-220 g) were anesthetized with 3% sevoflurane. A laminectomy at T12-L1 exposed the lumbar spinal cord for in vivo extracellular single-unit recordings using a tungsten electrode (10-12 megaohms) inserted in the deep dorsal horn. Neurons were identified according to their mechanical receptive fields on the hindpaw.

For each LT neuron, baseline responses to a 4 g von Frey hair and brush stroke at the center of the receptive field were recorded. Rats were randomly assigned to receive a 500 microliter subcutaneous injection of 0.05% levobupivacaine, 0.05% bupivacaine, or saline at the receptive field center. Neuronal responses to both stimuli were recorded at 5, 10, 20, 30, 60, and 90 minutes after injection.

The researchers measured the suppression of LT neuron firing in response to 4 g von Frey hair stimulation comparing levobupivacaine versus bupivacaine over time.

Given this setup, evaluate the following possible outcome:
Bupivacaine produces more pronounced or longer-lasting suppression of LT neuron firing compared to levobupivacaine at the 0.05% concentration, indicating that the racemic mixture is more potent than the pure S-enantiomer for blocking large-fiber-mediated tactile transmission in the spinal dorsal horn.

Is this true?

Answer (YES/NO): YES